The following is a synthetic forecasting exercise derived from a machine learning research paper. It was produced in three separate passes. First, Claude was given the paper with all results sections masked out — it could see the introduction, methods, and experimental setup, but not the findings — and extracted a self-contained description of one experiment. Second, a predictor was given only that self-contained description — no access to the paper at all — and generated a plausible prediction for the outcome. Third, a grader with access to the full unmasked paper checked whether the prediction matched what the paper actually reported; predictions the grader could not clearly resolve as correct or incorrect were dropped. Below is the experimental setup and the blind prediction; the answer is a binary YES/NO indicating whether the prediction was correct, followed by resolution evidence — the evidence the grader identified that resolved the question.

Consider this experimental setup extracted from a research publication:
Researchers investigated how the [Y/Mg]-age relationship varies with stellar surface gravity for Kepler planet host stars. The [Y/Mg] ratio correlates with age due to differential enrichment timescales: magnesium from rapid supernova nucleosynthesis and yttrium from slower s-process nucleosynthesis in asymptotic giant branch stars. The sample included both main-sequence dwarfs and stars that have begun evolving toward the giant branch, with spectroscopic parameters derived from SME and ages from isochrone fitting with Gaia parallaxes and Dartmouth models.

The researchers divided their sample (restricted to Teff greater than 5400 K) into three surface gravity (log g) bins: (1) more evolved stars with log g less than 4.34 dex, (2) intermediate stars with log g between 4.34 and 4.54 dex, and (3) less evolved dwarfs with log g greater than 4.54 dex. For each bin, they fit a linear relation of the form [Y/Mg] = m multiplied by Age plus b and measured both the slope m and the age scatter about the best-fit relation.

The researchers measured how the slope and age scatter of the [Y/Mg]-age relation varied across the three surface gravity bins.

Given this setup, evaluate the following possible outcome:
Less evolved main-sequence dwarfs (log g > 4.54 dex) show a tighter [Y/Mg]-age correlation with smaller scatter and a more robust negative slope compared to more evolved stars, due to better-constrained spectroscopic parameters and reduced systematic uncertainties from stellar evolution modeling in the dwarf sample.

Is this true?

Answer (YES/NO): NO